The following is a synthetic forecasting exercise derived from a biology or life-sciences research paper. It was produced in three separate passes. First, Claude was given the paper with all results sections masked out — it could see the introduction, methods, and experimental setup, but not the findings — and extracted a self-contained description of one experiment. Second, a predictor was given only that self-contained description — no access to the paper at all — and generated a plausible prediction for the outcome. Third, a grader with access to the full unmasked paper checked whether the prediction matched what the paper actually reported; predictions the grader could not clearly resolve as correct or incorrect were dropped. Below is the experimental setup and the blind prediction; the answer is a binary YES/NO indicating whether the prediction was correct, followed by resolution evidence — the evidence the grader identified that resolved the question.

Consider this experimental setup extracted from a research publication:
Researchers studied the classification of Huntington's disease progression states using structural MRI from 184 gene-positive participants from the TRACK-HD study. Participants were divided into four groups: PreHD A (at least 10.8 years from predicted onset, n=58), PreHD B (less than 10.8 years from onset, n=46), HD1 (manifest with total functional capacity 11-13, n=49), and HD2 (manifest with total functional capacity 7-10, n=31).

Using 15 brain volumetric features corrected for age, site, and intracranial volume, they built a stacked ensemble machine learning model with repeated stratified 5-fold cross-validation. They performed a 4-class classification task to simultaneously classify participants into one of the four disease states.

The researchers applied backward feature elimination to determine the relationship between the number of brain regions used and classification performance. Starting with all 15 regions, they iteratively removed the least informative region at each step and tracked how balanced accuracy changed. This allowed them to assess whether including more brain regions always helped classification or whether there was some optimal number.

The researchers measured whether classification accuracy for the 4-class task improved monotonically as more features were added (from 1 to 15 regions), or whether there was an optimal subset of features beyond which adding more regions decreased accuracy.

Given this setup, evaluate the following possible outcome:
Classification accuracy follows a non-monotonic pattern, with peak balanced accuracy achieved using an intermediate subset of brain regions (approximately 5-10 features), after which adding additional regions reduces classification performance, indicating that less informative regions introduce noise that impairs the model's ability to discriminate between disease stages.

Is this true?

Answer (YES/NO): YES